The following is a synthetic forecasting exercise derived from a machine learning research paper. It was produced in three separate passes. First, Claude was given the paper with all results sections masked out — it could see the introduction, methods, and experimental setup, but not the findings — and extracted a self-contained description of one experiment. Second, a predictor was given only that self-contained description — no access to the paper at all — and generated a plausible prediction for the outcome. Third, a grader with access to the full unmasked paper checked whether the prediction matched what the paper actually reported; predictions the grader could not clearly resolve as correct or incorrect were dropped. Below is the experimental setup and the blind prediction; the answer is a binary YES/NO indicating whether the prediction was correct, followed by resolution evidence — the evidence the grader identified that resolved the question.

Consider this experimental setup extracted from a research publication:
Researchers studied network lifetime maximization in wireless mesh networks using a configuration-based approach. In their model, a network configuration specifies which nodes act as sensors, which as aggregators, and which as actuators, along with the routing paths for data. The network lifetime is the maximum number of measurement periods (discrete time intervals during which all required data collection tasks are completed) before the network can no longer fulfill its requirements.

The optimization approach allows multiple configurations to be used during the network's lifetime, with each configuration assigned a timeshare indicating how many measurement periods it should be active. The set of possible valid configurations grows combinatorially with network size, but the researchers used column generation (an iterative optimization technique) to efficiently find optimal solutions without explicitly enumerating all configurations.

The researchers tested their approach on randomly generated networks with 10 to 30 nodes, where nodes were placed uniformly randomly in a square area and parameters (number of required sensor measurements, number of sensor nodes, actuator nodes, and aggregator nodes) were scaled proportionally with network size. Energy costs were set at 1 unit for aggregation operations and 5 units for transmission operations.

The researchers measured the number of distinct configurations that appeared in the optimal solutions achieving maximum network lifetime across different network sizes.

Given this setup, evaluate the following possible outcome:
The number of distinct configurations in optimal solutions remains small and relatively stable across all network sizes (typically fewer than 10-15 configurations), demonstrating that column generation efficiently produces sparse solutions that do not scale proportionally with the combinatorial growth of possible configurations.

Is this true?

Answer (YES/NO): NO